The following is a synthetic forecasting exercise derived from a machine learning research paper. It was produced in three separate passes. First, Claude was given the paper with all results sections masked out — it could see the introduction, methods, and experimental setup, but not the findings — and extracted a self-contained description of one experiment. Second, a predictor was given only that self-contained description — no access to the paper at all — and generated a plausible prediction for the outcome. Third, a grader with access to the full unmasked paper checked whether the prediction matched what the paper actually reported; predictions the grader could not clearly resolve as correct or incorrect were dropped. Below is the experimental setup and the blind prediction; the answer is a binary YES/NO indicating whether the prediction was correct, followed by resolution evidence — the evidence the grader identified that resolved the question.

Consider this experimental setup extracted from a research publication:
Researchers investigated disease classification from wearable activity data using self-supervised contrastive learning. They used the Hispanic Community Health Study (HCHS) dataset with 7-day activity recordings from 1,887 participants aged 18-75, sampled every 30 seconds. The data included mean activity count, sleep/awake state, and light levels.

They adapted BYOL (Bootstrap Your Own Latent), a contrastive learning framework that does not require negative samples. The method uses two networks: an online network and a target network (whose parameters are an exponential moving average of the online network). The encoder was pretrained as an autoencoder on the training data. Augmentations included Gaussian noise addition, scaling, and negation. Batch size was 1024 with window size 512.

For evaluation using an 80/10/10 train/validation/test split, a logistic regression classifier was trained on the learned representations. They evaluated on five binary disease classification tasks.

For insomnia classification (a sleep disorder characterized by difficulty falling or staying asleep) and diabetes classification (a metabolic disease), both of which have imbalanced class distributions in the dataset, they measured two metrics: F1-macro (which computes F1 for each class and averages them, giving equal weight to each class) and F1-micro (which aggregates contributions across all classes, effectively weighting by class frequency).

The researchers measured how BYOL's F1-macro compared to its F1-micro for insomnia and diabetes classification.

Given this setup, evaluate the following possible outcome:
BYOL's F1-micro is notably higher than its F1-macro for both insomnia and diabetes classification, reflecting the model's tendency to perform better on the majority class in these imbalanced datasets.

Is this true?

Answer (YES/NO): YES